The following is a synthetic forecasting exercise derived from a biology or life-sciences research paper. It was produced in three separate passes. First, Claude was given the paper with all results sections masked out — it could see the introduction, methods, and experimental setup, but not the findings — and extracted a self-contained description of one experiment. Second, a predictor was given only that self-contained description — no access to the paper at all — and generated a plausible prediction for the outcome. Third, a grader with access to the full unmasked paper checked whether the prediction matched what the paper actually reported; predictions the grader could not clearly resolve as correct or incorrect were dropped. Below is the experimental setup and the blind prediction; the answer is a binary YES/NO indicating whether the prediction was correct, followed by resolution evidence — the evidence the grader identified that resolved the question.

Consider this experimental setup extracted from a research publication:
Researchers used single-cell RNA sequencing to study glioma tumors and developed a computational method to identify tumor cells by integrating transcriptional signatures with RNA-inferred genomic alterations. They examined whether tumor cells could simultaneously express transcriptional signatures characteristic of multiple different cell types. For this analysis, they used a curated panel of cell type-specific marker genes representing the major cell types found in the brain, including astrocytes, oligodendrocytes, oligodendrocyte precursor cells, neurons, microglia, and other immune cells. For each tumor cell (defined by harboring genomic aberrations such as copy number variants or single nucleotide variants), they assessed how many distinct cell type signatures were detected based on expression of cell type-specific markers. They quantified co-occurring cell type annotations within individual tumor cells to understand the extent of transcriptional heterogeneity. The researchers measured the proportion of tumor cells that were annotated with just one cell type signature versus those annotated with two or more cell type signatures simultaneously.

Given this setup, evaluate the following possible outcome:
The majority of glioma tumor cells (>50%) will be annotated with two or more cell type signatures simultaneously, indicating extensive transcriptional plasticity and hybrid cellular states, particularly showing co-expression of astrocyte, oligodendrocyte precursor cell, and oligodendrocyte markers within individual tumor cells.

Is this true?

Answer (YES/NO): YES